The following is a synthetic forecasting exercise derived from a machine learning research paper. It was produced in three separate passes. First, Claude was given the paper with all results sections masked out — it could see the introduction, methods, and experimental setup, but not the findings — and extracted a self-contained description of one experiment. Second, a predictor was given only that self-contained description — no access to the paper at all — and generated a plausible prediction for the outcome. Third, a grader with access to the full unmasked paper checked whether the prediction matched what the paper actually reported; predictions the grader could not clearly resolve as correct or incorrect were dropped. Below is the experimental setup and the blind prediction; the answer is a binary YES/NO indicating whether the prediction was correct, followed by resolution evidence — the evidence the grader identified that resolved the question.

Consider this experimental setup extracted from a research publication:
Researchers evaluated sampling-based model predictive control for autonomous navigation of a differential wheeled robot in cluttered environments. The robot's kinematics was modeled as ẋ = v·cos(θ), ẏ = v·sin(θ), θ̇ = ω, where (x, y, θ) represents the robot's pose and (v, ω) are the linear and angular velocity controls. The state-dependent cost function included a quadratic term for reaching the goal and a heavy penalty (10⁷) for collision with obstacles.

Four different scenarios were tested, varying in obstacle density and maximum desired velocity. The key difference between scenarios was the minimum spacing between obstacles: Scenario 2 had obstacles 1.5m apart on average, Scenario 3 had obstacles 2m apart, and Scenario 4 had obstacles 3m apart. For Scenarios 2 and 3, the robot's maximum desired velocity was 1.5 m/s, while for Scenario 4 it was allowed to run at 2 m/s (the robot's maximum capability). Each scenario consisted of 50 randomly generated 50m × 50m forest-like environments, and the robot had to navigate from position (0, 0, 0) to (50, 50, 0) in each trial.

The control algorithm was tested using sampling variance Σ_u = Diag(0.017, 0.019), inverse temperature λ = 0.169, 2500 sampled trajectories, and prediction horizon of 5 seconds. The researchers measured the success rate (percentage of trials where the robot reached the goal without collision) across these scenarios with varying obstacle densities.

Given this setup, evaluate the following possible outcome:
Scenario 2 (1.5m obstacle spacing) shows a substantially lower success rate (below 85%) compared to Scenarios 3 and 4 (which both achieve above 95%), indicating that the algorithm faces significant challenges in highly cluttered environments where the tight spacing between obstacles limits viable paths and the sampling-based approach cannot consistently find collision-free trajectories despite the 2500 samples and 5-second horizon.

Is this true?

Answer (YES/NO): NO